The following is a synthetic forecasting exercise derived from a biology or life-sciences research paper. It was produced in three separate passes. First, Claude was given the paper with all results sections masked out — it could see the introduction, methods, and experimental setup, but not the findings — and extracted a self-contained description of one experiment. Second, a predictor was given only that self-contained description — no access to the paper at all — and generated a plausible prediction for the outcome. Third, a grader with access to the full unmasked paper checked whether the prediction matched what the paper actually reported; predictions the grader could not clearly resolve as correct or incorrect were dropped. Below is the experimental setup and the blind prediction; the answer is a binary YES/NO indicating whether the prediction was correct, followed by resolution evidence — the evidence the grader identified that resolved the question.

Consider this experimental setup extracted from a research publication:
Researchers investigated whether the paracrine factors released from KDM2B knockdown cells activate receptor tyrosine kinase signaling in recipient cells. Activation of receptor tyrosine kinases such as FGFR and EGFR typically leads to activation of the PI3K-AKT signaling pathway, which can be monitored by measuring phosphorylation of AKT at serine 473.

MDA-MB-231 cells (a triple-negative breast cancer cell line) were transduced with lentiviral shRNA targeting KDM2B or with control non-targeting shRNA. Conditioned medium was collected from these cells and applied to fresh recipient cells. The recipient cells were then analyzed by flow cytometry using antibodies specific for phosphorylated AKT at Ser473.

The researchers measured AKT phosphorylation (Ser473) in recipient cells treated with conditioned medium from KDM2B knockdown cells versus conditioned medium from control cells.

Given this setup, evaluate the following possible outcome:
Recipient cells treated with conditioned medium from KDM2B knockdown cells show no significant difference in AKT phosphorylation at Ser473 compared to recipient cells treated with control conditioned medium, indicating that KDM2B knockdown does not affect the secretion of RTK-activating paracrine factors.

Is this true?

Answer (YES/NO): NO